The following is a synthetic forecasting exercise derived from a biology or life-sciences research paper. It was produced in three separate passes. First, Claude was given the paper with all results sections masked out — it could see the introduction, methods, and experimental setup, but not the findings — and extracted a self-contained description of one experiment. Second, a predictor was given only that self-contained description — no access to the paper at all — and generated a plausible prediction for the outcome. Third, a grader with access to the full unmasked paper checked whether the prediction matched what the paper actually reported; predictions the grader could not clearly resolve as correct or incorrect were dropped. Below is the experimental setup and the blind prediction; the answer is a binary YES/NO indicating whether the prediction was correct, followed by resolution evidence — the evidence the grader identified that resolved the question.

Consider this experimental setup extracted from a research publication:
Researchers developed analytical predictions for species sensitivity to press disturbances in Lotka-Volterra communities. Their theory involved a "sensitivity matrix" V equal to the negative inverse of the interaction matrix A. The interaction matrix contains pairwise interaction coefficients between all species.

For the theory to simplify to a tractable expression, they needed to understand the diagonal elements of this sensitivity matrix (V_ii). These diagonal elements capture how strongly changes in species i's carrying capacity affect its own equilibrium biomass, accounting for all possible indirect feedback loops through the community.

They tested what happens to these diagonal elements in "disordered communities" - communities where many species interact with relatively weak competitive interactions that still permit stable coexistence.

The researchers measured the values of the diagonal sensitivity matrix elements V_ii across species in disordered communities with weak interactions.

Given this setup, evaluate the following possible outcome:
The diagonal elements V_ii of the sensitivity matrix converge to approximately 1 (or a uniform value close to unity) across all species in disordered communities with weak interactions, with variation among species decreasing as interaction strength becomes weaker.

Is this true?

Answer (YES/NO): YES